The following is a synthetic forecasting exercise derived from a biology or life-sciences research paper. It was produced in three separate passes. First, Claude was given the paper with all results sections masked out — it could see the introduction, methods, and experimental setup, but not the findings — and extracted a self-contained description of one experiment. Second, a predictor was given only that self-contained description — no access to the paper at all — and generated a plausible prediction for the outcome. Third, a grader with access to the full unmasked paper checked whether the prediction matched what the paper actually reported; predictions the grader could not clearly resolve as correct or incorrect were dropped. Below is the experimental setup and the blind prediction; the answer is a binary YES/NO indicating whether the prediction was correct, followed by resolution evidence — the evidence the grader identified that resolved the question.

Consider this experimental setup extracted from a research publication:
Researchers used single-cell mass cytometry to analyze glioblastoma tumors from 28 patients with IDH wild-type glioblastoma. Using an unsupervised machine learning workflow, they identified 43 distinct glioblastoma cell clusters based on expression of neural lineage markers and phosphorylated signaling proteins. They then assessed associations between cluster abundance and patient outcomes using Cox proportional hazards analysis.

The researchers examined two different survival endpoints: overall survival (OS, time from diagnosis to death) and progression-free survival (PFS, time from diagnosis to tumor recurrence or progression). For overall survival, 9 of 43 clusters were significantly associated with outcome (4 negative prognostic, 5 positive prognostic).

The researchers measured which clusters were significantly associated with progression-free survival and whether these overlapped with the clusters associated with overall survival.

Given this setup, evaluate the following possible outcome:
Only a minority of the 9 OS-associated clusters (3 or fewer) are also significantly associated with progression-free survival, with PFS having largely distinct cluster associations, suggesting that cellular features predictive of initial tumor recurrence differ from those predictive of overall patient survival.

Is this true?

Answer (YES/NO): YES